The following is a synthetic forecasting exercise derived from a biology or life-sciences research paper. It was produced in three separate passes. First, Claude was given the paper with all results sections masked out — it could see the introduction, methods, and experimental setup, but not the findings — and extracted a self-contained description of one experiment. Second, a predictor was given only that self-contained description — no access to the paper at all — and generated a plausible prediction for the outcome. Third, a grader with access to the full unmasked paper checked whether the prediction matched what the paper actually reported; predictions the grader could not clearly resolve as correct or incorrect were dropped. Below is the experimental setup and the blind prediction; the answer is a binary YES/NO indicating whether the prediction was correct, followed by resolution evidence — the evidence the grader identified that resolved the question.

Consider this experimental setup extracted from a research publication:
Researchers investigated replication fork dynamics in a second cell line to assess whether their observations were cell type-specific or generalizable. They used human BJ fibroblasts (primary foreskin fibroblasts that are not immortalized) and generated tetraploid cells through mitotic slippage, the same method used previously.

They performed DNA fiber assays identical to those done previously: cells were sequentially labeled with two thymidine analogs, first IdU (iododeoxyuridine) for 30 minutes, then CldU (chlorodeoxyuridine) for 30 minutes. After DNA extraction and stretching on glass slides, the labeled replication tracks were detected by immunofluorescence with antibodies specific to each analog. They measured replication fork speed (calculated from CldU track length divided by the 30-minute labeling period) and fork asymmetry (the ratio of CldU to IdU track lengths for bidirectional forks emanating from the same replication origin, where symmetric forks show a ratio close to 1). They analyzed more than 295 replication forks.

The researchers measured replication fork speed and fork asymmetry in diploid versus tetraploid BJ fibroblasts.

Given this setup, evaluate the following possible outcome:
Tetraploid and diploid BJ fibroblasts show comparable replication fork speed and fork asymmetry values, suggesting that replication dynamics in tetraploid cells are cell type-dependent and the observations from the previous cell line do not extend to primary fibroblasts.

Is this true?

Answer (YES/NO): NO